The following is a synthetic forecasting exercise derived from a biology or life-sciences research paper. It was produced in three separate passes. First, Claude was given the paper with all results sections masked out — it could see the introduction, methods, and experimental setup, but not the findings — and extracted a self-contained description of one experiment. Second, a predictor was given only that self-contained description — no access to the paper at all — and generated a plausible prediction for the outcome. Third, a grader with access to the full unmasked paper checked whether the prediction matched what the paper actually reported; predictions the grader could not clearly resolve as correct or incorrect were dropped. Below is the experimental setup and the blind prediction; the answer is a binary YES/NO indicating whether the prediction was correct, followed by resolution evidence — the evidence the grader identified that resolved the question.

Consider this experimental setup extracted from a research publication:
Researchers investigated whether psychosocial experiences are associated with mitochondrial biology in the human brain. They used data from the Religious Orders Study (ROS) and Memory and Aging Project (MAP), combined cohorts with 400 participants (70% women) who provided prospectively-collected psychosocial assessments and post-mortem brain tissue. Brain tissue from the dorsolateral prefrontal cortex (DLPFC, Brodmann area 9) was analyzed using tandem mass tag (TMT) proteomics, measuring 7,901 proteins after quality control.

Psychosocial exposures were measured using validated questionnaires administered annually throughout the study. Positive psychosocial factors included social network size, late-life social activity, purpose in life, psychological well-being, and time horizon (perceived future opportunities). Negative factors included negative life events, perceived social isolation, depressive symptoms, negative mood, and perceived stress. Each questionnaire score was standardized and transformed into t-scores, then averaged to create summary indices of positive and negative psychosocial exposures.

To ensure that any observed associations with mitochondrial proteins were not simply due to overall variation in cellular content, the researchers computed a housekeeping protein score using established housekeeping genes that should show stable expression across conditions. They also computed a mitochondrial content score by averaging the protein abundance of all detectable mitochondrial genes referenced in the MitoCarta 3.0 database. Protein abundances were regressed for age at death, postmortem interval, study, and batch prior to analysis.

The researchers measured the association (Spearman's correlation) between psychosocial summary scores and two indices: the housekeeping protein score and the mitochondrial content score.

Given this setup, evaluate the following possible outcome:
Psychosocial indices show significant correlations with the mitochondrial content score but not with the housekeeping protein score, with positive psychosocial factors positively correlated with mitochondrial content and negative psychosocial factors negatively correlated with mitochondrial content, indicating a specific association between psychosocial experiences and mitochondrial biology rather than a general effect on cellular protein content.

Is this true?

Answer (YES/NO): NO